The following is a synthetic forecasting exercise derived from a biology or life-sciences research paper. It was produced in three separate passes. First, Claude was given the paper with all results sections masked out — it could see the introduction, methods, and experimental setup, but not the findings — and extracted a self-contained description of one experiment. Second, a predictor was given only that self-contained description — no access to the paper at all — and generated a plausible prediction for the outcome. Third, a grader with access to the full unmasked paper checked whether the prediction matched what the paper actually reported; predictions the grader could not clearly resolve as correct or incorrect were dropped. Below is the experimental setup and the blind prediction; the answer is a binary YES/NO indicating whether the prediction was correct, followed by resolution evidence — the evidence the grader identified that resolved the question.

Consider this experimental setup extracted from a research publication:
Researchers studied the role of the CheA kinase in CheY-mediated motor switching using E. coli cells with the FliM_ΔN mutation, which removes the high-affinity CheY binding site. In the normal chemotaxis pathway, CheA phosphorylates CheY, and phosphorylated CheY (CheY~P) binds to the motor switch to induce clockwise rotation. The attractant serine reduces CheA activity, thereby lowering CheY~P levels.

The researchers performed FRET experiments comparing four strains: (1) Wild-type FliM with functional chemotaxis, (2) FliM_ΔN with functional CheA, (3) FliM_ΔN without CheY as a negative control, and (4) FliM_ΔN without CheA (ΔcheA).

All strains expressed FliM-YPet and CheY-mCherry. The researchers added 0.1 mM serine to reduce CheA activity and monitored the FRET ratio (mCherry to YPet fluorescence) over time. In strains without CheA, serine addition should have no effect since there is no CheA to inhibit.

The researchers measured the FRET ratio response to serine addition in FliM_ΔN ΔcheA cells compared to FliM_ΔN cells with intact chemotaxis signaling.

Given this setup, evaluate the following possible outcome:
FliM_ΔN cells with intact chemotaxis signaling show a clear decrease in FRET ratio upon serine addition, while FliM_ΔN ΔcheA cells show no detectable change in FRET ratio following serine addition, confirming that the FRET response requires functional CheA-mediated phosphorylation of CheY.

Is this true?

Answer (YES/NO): NO